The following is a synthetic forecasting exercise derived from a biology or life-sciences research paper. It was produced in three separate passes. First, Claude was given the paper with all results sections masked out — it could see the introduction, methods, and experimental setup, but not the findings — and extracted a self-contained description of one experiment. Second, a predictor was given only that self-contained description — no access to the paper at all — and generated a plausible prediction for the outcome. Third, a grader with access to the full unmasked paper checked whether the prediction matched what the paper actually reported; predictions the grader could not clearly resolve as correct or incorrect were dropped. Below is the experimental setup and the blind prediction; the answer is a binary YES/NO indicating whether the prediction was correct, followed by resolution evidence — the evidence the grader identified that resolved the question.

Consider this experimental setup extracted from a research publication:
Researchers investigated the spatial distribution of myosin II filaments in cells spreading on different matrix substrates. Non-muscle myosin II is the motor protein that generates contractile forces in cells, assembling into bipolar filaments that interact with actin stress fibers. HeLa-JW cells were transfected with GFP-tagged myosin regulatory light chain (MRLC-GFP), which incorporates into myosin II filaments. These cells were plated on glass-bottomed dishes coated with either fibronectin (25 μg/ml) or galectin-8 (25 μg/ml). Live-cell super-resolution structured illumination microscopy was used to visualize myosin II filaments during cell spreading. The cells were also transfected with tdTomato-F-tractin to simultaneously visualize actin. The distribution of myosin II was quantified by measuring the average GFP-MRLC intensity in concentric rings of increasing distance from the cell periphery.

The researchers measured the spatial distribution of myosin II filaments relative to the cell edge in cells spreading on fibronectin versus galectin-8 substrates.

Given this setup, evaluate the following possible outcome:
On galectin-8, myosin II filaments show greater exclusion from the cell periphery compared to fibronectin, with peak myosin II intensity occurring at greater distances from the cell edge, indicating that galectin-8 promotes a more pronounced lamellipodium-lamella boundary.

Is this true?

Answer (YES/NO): YES